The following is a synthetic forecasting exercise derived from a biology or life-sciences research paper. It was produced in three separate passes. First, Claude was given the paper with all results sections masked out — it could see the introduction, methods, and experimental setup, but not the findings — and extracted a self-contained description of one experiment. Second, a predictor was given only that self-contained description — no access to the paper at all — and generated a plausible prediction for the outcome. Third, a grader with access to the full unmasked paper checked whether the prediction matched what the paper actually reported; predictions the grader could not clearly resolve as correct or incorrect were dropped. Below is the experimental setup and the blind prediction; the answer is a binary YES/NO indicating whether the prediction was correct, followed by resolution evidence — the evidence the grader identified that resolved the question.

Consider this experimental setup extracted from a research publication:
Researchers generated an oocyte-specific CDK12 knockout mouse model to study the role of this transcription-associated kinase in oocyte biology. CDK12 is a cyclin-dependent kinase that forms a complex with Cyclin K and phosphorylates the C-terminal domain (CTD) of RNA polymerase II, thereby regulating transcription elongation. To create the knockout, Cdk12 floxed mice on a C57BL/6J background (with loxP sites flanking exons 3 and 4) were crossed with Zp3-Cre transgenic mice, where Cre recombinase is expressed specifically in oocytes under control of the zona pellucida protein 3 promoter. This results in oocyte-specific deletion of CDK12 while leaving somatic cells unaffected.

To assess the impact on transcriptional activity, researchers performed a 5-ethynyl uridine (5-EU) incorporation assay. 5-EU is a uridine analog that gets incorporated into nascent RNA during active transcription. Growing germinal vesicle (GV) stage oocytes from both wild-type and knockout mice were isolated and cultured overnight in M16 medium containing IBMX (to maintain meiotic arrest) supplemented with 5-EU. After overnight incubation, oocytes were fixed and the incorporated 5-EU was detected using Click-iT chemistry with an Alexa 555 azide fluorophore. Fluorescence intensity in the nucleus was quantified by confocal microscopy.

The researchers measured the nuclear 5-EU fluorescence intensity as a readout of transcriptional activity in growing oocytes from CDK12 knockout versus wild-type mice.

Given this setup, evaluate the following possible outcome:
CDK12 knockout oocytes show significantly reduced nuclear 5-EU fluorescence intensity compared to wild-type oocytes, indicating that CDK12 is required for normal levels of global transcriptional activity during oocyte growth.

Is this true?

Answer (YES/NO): YES